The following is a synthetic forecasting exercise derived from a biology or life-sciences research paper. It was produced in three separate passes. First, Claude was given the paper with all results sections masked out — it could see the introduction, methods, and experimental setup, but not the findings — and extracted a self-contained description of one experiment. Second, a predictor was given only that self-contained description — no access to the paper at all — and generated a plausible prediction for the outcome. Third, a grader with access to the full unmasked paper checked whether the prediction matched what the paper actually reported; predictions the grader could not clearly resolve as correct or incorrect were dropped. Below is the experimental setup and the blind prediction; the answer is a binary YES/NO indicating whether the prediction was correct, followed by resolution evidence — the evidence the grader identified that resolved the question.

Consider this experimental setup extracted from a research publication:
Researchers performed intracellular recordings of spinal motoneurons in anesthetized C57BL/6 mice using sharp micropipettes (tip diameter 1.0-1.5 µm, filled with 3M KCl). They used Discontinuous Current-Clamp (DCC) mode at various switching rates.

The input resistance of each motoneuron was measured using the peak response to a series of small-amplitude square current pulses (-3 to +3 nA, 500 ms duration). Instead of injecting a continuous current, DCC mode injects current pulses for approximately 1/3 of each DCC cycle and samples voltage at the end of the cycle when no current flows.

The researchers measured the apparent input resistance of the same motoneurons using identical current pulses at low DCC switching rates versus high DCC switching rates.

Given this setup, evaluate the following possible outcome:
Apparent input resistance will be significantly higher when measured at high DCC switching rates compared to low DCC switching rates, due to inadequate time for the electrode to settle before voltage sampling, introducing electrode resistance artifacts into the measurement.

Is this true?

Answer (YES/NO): NO